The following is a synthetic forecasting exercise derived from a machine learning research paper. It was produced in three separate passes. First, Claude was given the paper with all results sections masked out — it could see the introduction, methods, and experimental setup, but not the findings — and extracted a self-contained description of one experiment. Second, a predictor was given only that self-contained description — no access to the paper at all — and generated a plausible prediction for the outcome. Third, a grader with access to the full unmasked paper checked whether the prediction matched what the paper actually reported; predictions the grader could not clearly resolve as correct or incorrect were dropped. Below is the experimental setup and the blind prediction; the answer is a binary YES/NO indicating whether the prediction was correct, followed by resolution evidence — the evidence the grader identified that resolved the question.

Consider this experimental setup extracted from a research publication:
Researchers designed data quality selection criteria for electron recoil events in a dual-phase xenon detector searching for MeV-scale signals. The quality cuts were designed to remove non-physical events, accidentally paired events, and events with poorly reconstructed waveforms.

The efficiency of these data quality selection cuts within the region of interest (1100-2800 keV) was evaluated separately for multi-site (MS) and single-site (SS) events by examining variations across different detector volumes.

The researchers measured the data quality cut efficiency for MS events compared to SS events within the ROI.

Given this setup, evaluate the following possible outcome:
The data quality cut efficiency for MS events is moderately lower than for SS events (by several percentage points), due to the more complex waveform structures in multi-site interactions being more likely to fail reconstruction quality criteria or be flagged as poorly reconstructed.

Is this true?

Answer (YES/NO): NO